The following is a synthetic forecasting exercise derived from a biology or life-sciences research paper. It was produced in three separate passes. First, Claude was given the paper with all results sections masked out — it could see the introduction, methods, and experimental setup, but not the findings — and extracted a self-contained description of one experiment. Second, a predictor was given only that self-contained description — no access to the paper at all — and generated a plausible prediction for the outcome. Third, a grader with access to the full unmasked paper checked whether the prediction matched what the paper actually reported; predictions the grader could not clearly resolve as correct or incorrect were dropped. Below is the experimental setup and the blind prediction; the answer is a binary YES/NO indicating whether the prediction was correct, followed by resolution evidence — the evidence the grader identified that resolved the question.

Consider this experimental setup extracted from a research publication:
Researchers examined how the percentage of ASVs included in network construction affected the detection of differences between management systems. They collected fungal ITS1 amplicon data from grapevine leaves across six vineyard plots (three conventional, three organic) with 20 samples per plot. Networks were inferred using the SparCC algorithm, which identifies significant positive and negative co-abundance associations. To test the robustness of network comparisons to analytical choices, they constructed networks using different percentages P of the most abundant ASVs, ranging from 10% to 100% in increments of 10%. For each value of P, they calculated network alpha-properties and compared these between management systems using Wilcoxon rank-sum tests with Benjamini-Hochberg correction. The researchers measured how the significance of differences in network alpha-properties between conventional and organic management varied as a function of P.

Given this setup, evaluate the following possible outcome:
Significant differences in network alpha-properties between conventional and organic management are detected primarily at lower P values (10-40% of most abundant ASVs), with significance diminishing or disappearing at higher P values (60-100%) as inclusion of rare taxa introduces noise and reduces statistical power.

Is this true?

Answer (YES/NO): NO